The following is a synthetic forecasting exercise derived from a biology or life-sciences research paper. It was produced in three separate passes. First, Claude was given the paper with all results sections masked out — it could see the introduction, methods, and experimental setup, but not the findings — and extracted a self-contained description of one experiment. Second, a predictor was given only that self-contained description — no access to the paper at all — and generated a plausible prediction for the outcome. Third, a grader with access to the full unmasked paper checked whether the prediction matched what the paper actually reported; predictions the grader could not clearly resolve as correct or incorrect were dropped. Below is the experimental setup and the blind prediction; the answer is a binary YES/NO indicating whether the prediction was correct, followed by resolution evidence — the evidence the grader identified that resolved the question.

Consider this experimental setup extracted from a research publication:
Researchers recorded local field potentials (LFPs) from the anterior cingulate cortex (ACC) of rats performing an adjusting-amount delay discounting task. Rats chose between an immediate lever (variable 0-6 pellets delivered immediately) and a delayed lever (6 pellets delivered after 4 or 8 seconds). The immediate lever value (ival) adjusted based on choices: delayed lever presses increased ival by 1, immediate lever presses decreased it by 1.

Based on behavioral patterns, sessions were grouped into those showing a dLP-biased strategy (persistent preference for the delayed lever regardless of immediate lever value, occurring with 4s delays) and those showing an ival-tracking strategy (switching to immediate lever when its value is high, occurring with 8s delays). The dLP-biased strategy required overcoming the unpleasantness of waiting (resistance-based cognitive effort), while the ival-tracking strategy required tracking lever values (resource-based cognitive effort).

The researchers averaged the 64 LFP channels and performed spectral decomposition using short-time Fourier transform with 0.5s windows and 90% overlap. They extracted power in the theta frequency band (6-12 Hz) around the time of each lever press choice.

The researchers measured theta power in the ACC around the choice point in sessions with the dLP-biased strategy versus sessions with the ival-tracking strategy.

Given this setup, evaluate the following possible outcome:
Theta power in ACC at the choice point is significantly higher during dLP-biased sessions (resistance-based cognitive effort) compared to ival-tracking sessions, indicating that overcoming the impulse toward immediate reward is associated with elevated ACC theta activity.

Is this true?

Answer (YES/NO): YES